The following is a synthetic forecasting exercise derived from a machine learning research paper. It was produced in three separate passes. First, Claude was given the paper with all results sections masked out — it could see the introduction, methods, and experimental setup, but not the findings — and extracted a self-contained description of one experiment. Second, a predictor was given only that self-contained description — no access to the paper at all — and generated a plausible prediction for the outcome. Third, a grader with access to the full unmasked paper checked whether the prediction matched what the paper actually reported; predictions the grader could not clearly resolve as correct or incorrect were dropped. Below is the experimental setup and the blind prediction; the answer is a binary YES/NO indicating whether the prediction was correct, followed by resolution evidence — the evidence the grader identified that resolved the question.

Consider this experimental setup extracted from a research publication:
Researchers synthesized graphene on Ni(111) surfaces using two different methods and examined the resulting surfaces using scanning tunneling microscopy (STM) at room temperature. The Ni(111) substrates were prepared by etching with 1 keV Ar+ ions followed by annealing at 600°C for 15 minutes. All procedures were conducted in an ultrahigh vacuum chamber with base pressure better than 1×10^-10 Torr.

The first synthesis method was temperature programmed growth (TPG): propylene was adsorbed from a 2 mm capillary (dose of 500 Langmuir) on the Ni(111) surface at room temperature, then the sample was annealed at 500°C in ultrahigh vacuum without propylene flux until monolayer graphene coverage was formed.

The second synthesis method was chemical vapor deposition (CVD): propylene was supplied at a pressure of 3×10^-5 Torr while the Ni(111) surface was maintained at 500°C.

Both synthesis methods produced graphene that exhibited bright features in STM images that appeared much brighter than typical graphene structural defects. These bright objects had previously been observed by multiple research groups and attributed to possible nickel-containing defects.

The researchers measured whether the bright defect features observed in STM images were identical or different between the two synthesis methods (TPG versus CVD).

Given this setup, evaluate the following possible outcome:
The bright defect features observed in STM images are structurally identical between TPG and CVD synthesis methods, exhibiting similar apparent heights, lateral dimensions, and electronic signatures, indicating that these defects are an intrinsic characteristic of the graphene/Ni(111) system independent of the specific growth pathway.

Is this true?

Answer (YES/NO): YES